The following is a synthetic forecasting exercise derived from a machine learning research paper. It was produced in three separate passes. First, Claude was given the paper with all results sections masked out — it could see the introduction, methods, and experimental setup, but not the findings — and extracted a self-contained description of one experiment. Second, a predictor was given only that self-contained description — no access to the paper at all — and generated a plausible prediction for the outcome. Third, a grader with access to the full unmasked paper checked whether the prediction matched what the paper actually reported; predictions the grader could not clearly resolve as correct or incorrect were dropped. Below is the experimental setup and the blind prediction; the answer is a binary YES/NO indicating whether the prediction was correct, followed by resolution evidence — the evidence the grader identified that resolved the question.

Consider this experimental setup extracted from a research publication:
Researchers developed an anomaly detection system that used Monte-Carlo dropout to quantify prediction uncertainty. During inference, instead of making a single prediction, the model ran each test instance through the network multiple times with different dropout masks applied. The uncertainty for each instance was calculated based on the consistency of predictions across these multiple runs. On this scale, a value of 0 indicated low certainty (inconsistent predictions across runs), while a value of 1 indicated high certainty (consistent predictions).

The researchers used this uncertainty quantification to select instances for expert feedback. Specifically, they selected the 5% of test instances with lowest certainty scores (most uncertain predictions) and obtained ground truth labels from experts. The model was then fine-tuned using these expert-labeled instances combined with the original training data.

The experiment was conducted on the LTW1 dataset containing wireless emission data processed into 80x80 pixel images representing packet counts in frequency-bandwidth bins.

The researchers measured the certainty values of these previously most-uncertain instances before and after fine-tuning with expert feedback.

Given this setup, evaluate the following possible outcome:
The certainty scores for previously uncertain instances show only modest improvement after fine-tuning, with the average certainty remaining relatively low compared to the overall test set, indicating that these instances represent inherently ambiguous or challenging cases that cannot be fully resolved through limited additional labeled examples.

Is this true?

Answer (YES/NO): NO